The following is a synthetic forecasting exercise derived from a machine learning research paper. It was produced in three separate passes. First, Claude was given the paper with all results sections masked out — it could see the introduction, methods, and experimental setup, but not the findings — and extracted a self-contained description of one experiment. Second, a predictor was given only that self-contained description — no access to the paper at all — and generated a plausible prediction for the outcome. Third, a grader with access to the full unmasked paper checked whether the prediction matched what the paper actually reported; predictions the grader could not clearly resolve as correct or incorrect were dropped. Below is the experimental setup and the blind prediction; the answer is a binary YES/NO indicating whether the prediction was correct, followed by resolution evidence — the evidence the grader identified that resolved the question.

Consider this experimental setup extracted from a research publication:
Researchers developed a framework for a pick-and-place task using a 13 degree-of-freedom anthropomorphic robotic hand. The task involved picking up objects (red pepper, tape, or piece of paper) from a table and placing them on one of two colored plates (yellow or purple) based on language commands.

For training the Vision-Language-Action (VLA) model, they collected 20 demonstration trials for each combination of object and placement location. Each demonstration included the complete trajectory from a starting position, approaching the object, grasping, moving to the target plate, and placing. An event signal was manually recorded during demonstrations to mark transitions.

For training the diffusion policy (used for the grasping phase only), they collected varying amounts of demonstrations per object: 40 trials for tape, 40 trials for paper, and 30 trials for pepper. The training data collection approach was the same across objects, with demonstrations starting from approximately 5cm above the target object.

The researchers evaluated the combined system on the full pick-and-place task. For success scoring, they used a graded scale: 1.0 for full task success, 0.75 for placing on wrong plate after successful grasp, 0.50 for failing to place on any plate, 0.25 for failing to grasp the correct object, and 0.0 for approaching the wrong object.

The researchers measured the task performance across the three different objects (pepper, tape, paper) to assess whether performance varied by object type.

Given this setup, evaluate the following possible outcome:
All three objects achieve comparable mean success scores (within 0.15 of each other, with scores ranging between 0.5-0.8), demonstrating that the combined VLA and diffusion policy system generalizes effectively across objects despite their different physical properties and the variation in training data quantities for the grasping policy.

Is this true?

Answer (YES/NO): NO